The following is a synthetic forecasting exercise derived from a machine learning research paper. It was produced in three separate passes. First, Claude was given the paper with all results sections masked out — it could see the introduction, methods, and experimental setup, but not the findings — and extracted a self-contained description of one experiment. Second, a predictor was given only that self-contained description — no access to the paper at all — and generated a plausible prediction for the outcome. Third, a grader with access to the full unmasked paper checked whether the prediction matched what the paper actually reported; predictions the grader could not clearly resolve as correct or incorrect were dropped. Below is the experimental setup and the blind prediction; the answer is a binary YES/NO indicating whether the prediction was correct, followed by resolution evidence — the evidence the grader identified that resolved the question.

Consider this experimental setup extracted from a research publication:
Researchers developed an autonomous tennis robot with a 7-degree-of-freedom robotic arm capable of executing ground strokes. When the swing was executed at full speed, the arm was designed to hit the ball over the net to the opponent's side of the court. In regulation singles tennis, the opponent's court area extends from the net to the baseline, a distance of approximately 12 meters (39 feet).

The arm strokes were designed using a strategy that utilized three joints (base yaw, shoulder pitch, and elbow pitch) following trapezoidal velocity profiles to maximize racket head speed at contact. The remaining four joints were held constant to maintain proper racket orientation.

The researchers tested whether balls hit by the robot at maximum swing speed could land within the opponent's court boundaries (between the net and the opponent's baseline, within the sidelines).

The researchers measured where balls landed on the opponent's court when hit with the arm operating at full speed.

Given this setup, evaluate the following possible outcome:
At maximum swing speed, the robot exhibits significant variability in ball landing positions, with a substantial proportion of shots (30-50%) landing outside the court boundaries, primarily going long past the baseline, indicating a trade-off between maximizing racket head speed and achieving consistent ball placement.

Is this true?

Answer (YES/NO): NO